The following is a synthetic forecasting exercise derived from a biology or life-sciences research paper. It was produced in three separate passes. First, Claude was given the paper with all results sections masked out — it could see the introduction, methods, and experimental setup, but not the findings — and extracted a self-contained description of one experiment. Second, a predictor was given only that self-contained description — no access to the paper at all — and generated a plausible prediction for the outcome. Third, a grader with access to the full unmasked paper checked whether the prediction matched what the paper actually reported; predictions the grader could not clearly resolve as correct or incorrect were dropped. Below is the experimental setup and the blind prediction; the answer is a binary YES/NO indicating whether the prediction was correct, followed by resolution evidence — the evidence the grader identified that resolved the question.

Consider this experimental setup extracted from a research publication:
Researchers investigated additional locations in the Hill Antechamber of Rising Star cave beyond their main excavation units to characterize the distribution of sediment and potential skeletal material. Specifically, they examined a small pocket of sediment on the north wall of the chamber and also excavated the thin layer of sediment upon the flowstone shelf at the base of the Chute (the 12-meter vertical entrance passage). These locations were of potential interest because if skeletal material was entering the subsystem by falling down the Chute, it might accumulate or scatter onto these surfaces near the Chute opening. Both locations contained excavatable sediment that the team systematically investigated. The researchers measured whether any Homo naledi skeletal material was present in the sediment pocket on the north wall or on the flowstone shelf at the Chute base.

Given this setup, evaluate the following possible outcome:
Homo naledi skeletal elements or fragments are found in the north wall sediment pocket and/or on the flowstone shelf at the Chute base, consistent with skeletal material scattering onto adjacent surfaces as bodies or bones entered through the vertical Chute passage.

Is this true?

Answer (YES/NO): NO